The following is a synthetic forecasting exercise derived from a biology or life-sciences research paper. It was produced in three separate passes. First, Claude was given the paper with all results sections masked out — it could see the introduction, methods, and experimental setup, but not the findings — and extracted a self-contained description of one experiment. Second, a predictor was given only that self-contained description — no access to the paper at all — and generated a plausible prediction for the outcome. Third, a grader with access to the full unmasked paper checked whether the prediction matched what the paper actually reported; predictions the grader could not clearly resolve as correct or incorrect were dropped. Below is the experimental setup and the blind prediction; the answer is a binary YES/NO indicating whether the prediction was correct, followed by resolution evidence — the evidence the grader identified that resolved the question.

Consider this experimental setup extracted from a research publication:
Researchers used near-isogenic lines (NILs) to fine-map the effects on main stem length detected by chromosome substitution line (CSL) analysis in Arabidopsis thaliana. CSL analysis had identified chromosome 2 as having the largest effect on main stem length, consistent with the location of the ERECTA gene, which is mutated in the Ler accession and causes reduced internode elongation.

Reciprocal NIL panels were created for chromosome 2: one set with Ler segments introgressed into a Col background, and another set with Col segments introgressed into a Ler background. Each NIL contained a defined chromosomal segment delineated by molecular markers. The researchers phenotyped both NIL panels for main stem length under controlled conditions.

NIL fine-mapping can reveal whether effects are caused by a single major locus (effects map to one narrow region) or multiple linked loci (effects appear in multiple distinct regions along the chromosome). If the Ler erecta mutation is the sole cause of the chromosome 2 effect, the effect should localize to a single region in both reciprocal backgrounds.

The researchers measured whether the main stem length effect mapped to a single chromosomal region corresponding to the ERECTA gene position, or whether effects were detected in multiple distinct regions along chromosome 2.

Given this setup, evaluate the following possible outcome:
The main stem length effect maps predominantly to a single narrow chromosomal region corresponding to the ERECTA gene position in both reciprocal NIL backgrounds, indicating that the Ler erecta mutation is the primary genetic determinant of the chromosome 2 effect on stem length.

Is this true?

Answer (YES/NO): NO